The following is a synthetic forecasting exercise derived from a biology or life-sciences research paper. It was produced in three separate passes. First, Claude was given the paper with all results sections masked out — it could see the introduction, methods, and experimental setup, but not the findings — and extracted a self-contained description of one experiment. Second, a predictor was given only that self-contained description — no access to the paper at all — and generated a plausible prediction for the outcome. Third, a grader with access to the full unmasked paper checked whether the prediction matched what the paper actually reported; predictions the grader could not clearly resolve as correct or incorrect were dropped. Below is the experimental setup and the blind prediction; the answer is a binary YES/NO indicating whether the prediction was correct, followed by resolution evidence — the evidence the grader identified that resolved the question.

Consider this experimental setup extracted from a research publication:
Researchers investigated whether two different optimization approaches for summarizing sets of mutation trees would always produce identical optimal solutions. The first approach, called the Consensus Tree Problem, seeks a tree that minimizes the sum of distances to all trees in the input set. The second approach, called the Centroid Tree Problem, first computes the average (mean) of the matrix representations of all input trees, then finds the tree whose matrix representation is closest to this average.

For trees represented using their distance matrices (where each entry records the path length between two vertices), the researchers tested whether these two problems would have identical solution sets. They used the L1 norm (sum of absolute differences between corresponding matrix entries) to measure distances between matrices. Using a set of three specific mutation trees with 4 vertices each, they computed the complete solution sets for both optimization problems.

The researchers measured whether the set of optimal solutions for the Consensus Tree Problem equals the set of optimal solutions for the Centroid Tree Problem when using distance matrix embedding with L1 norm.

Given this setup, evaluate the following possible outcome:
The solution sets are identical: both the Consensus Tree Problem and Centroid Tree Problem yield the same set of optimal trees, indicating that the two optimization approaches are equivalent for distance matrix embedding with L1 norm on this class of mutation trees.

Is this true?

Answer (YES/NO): NO